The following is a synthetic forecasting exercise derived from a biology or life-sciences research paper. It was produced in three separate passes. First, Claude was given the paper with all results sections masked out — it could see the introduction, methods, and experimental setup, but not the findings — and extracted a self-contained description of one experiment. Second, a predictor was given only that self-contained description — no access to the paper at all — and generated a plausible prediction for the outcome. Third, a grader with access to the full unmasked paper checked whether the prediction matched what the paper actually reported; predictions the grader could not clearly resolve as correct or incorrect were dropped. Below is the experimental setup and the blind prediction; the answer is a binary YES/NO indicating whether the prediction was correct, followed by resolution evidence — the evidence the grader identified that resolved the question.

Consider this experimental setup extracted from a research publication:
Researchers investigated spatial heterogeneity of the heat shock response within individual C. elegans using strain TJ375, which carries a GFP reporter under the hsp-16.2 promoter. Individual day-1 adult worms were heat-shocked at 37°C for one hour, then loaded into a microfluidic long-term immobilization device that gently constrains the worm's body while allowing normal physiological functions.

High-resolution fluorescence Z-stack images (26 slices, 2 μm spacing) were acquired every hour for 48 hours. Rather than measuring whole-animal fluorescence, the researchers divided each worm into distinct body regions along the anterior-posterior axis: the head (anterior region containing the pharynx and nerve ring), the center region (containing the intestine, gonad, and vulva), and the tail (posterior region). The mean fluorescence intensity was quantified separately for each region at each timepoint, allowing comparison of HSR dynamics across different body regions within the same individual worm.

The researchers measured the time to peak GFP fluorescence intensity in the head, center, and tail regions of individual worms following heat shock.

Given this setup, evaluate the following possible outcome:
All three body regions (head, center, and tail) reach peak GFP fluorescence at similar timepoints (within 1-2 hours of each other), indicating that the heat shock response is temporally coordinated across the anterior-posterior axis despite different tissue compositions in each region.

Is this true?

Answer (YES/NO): NO